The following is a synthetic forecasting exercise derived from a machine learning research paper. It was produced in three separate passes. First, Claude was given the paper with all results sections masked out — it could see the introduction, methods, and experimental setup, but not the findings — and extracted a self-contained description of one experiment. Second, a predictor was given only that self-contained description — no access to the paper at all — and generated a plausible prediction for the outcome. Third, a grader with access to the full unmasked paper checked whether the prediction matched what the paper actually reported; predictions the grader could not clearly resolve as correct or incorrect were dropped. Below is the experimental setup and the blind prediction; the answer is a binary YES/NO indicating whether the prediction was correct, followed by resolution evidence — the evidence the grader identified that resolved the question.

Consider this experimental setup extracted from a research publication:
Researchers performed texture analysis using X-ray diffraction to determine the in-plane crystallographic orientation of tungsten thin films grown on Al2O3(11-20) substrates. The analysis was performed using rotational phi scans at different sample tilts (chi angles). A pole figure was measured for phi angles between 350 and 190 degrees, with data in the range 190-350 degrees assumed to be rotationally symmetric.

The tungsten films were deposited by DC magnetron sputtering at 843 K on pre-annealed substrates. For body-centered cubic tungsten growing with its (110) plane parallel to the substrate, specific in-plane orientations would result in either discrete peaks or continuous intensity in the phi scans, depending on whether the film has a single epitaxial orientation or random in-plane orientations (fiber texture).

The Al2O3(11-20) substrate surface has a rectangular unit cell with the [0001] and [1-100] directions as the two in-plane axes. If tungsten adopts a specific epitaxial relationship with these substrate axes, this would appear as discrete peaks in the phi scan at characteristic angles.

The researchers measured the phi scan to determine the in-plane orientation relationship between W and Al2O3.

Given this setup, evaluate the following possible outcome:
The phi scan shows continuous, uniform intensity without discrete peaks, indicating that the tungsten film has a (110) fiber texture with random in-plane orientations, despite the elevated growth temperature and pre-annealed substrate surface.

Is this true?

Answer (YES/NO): NO